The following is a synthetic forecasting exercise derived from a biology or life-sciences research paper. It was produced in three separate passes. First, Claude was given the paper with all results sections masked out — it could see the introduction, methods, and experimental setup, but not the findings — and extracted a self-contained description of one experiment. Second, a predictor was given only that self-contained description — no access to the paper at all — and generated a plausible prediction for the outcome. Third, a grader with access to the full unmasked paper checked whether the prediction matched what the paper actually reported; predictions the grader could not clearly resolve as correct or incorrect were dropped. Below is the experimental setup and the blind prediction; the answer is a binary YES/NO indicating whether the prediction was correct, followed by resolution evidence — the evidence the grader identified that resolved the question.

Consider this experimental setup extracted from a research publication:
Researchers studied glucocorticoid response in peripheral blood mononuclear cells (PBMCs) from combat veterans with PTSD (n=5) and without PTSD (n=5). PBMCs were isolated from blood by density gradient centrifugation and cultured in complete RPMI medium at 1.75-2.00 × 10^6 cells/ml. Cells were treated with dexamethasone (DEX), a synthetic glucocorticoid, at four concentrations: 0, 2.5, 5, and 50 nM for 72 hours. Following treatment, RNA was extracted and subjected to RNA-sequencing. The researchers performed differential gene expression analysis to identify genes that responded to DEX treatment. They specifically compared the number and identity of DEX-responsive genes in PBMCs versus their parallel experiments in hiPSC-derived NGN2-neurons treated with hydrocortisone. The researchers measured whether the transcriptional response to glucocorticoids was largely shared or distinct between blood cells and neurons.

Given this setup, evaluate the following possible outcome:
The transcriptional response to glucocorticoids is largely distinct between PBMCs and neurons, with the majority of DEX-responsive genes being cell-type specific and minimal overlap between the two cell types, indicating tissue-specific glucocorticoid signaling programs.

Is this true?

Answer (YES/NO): YES